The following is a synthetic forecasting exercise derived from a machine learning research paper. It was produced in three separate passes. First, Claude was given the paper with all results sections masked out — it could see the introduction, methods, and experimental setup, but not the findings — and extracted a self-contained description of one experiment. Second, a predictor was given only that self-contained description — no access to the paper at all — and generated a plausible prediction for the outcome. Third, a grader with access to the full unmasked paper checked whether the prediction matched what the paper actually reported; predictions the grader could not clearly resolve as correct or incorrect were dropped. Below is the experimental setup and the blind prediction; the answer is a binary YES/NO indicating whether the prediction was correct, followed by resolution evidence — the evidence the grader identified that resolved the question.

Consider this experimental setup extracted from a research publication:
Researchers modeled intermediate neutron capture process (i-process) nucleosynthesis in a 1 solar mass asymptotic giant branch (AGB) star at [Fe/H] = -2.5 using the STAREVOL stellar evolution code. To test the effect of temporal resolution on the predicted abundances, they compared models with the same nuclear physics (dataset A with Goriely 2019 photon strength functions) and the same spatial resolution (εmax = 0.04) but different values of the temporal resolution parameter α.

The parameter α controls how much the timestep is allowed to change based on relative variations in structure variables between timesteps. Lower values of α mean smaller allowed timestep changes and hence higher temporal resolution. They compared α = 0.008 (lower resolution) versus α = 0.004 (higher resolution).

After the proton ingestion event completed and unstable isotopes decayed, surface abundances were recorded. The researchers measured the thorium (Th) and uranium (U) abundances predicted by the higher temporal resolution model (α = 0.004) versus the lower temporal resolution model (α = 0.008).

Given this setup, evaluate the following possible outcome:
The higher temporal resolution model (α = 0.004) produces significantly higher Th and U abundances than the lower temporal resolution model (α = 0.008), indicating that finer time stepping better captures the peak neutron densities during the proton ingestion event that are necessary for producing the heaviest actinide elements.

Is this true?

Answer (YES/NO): NO